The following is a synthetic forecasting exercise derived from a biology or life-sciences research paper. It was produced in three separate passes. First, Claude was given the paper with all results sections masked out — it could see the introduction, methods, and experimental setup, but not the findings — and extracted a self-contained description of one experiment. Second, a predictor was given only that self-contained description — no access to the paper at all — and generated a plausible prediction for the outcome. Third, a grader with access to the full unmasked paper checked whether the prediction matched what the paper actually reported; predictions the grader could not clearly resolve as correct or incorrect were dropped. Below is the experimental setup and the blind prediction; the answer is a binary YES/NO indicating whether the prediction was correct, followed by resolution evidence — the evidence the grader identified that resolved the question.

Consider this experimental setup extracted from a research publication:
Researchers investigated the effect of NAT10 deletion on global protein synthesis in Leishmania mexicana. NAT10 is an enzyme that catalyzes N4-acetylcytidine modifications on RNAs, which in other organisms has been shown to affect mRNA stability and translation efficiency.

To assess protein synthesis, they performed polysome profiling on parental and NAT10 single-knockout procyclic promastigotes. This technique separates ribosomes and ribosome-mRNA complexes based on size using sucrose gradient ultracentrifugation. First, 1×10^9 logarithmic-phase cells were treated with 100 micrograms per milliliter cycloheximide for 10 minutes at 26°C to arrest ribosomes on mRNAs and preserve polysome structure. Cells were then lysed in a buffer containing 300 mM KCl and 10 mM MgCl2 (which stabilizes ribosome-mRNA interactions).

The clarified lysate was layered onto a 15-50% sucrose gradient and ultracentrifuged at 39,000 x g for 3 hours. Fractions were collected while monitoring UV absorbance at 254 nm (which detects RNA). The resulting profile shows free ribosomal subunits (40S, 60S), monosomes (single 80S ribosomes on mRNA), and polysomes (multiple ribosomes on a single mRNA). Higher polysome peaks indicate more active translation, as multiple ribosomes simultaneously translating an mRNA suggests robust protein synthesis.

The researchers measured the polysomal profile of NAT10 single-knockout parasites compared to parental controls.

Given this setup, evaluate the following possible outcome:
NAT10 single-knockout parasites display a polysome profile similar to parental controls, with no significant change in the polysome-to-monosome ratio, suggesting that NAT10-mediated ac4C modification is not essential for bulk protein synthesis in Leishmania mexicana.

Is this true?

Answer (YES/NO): NO